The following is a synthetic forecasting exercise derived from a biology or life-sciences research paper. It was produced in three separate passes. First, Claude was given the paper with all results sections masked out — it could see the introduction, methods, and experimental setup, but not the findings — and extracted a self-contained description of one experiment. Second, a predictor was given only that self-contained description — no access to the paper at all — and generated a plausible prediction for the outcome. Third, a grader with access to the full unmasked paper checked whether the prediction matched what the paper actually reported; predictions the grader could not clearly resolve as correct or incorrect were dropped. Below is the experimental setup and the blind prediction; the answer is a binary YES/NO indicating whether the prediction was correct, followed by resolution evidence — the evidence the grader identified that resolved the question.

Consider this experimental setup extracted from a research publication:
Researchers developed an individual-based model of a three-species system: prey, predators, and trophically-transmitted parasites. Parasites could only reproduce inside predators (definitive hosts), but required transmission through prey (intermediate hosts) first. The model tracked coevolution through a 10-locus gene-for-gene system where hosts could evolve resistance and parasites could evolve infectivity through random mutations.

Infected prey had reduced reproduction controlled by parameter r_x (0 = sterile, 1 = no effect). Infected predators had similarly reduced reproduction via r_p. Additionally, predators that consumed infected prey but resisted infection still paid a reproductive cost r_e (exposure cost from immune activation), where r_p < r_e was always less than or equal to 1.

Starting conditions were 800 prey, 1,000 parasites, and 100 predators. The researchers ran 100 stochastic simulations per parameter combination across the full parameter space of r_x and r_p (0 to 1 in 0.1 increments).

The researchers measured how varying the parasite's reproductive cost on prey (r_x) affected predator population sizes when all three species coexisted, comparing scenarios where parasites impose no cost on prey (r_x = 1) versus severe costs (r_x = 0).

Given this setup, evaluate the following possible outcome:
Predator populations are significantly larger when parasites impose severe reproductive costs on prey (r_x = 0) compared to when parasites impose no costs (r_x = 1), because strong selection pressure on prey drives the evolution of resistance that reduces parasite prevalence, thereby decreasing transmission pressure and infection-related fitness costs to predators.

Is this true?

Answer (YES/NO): NO